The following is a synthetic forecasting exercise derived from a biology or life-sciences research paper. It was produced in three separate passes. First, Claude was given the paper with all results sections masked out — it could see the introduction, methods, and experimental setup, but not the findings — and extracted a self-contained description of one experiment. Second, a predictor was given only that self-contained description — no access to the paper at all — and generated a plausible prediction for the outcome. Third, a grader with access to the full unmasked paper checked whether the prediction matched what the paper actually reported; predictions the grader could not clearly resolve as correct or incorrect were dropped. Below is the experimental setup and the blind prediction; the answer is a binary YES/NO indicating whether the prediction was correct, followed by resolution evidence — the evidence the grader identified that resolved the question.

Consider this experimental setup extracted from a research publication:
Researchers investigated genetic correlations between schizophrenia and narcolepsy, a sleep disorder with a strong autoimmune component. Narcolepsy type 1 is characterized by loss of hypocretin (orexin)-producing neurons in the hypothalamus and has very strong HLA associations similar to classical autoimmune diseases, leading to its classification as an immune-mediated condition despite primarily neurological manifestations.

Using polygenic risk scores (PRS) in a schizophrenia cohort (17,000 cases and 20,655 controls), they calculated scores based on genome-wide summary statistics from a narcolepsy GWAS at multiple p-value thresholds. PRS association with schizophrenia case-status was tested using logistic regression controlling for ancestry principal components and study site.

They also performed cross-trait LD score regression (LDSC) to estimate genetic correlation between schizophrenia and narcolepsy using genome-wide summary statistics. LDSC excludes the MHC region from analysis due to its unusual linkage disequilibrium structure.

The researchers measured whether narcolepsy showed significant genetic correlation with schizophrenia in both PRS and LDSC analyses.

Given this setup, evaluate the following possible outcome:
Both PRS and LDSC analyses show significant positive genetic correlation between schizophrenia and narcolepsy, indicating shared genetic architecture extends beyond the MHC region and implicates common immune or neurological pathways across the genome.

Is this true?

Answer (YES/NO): YES